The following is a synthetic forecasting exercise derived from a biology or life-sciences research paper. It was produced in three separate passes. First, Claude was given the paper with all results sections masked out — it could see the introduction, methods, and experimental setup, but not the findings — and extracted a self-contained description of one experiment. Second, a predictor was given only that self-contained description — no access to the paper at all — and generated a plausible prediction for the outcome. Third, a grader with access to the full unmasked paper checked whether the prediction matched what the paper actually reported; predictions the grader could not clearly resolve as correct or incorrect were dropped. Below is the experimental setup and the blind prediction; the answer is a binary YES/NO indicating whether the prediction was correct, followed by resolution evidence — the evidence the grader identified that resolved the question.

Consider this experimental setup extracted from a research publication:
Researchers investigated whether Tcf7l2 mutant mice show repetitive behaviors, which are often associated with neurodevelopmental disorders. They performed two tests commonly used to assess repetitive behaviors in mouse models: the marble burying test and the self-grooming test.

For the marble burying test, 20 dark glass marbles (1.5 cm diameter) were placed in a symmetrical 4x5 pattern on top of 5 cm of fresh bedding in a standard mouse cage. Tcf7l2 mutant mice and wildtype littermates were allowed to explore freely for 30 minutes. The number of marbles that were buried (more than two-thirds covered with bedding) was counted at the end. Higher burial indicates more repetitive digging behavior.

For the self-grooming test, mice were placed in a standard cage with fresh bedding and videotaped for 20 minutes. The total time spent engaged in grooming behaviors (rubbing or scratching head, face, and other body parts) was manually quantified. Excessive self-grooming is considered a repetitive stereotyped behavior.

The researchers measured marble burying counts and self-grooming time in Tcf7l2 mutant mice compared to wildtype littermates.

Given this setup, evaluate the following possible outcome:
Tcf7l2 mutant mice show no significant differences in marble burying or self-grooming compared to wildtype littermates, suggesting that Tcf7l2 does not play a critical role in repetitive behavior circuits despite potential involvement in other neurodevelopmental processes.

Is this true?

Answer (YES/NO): YES